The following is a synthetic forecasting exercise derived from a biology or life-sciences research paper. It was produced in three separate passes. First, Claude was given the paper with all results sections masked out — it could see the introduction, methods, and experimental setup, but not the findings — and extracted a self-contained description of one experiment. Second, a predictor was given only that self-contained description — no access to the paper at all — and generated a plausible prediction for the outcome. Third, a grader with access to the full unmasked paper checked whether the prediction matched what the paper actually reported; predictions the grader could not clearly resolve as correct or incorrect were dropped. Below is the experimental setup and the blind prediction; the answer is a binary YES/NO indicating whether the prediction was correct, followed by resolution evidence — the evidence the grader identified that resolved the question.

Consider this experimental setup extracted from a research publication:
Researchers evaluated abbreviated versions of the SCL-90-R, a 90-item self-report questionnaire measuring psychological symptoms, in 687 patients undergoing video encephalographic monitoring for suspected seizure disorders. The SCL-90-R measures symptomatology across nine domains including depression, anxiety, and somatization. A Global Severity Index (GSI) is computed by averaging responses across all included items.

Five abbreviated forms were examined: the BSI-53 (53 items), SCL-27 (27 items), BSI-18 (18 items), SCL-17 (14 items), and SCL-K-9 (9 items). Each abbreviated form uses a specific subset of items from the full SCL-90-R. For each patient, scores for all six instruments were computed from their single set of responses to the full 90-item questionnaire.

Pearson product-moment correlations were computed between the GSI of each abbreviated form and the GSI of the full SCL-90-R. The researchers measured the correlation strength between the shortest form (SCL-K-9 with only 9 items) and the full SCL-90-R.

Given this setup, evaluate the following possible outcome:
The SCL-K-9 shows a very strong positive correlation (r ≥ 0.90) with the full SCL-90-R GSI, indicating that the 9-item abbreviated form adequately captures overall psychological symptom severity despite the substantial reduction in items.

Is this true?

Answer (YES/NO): YES